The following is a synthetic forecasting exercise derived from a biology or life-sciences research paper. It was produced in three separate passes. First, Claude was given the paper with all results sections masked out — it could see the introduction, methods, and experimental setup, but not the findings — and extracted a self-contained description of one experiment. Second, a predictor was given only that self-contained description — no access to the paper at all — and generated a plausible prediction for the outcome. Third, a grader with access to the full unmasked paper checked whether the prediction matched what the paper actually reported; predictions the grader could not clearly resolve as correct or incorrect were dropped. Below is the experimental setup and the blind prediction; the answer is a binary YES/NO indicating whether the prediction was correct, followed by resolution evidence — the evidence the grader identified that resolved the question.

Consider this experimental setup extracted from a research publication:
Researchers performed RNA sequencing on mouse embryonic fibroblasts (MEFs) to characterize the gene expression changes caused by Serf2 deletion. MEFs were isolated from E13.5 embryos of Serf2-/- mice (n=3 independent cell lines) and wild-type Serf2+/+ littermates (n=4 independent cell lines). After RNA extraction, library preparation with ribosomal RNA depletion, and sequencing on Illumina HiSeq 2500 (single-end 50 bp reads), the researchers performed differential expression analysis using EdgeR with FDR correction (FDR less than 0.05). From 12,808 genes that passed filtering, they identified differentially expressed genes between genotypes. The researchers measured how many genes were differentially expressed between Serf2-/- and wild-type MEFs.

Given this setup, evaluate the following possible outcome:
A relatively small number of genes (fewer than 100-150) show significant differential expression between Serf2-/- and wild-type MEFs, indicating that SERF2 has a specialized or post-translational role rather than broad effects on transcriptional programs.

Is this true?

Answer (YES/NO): NO